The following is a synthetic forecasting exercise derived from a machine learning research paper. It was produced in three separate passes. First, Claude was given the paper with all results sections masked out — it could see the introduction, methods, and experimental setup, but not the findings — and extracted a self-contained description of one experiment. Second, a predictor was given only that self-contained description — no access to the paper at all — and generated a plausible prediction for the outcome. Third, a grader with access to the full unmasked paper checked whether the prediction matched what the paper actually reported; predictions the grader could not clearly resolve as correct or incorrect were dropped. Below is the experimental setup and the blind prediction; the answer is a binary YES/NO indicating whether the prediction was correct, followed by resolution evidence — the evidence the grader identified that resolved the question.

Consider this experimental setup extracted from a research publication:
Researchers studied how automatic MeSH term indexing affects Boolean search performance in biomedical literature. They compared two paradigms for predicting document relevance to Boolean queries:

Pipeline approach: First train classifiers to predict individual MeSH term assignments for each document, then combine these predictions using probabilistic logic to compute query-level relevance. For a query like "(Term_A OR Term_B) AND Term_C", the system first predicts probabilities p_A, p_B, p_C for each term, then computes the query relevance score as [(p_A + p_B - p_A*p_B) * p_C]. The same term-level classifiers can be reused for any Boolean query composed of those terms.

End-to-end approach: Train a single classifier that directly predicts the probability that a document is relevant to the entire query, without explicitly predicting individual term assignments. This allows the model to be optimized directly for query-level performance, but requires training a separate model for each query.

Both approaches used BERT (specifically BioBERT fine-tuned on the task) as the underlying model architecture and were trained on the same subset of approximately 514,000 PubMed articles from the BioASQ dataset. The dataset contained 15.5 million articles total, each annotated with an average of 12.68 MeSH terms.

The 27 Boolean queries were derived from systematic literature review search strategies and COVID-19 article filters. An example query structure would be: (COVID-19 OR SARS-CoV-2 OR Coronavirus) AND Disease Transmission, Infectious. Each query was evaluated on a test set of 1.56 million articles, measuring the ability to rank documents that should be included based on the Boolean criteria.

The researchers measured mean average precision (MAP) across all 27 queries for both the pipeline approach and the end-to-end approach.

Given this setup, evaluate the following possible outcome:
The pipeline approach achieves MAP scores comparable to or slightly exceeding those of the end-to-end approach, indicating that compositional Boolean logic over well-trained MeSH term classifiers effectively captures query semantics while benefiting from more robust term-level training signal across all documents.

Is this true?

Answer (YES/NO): NO